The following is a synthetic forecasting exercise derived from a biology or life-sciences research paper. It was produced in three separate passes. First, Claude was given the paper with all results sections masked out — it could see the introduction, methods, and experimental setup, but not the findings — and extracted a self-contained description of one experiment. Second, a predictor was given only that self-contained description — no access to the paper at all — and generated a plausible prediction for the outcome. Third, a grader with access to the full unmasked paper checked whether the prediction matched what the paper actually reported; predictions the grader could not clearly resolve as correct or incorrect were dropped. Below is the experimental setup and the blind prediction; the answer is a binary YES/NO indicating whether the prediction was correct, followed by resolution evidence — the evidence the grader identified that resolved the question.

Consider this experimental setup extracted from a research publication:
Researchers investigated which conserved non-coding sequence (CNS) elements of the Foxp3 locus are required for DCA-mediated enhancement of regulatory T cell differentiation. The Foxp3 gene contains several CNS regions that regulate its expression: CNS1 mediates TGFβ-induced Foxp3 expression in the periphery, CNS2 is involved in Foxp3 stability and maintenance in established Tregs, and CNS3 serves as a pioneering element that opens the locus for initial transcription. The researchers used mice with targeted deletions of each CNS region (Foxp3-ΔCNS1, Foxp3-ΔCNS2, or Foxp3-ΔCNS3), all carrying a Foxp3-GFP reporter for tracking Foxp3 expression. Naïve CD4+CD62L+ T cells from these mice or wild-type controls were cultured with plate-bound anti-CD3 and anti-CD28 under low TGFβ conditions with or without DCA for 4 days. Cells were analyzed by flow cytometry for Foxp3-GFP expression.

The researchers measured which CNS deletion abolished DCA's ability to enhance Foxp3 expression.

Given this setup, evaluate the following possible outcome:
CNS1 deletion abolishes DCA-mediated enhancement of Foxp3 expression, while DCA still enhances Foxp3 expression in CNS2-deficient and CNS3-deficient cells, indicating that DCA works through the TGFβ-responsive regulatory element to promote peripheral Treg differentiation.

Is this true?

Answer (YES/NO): NO